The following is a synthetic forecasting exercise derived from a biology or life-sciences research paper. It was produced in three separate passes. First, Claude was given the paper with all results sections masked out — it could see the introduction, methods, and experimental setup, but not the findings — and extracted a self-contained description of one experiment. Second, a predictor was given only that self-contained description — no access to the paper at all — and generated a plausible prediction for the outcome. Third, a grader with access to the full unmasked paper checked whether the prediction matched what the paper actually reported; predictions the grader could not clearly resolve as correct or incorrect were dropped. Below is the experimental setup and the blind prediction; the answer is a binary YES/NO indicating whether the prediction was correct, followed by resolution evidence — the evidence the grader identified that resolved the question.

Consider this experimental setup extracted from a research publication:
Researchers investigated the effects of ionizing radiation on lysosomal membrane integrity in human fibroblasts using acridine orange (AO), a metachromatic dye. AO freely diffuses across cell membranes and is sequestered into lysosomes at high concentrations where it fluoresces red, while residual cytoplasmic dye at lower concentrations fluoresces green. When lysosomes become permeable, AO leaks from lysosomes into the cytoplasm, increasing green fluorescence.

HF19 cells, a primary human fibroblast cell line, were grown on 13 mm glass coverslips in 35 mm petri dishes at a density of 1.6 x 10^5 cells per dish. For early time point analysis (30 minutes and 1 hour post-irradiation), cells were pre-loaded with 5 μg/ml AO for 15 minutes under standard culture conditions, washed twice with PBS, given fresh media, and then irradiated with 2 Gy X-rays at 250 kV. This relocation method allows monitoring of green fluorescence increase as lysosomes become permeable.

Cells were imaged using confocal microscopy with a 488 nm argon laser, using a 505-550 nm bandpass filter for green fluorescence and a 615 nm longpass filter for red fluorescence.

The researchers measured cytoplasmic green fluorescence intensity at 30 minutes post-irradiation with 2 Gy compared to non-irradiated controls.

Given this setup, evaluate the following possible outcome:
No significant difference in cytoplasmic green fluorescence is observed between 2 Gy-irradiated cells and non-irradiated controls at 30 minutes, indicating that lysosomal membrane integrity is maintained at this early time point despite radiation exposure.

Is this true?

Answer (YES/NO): NO